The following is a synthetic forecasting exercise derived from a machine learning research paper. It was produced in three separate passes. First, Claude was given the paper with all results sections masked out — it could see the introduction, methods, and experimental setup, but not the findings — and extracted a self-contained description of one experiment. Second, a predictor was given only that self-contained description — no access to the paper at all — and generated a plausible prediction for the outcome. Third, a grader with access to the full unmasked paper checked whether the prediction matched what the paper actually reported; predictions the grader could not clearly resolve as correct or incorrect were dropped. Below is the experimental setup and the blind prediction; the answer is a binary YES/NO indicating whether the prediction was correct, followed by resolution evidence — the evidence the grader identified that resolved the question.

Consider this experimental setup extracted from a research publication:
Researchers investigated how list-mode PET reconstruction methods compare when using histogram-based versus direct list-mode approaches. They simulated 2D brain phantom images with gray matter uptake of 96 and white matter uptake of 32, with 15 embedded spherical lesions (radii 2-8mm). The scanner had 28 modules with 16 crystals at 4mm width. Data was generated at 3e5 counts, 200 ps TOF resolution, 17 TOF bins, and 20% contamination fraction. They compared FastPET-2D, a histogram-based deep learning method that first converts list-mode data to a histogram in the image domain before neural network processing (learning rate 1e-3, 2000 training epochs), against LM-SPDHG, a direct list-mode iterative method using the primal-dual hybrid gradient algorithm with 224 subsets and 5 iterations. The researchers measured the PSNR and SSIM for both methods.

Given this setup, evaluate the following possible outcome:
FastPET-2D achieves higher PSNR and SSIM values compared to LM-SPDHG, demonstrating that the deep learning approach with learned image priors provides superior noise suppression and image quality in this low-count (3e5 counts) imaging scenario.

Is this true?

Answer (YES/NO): NO